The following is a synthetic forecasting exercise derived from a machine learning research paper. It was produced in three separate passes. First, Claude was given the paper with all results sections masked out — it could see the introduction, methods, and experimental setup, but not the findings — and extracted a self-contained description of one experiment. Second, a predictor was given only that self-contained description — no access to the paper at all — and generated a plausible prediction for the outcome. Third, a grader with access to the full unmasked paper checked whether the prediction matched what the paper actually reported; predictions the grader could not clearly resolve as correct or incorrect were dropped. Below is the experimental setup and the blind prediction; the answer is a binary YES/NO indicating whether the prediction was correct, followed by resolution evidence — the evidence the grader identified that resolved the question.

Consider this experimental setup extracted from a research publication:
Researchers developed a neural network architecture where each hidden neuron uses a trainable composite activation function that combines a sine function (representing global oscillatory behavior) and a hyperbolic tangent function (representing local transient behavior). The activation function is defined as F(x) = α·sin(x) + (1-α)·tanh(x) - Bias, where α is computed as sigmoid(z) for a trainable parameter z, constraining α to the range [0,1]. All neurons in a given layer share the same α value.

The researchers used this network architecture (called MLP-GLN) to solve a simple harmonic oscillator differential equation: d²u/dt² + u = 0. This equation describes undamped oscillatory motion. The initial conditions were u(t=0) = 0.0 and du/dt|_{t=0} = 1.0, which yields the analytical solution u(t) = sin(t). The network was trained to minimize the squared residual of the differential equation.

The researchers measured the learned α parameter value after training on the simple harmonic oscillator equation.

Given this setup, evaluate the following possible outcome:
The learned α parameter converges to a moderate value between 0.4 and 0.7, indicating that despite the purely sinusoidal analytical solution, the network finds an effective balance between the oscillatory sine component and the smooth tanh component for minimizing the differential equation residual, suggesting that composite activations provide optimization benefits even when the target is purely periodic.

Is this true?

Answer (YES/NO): YES